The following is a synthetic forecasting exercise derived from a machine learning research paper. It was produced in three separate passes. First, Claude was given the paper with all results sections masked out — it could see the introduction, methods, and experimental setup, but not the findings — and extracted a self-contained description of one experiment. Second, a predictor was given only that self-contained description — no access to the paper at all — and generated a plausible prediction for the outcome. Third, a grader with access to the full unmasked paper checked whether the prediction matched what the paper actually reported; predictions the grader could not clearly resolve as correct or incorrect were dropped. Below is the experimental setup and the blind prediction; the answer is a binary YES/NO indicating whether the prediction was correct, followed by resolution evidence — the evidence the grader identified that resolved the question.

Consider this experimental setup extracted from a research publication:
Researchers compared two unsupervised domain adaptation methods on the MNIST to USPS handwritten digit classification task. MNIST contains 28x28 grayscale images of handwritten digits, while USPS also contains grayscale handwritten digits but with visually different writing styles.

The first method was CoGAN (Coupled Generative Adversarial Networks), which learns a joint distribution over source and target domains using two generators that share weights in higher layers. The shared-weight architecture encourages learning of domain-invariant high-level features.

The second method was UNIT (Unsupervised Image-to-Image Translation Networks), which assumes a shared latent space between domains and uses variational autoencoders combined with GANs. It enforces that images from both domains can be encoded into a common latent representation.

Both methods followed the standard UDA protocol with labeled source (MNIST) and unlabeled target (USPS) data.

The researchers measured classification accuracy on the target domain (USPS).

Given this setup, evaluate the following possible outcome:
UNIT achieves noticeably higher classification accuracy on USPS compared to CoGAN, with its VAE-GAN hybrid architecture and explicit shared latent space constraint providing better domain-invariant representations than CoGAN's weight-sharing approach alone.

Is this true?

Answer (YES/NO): YES